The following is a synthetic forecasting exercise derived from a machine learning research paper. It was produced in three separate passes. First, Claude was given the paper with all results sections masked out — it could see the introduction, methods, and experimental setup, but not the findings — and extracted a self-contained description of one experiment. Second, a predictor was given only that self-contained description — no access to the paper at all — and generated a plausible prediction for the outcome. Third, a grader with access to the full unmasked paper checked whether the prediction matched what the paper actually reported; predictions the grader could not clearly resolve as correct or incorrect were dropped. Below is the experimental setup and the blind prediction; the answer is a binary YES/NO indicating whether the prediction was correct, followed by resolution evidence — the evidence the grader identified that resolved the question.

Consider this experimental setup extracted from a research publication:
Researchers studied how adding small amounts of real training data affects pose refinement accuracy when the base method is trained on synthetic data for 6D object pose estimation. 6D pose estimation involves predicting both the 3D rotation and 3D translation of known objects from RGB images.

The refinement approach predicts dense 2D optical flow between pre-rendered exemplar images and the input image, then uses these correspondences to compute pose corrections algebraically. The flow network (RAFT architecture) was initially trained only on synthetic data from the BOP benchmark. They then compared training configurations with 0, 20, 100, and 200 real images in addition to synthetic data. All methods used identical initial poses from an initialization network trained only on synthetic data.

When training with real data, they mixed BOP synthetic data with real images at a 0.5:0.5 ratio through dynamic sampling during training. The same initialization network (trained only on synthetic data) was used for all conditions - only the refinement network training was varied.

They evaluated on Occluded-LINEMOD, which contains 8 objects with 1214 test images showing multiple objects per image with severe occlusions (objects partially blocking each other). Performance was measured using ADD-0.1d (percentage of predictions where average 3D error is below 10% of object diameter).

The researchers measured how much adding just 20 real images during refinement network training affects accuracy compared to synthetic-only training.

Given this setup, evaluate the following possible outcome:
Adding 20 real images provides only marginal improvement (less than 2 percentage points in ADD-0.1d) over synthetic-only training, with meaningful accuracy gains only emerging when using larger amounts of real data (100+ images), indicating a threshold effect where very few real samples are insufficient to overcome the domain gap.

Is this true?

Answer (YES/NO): NO